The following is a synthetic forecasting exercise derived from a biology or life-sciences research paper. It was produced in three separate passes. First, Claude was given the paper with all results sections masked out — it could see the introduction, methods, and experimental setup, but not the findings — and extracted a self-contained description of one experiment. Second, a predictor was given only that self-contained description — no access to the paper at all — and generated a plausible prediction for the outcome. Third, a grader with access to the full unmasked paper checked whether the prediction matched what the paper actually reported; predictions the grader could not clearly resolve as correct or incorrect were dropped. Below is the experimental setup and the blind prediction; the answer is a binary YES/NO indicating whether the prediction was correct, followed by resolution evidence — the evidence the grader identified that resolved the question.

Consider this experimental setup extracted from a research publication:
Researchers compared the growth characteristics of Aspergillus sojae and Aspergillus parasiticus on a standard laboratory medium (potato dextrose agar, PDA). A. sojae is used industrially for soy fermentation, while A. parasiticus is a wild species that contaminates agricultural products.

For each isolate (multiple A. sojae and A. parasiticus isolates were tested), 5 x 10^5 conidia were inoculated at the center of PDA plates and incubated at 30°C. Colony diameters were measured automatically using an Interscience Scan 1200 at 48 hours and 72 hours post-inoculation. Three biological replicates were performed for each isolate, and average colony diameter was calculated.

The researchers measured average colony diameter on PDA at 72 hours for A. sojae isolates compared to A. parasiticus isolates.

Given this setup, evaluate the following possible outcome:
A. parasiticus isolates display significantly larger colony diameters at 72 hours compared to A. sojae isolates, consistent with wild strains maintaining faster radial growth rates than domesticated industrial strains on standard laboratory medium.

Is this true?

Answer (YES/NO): NO